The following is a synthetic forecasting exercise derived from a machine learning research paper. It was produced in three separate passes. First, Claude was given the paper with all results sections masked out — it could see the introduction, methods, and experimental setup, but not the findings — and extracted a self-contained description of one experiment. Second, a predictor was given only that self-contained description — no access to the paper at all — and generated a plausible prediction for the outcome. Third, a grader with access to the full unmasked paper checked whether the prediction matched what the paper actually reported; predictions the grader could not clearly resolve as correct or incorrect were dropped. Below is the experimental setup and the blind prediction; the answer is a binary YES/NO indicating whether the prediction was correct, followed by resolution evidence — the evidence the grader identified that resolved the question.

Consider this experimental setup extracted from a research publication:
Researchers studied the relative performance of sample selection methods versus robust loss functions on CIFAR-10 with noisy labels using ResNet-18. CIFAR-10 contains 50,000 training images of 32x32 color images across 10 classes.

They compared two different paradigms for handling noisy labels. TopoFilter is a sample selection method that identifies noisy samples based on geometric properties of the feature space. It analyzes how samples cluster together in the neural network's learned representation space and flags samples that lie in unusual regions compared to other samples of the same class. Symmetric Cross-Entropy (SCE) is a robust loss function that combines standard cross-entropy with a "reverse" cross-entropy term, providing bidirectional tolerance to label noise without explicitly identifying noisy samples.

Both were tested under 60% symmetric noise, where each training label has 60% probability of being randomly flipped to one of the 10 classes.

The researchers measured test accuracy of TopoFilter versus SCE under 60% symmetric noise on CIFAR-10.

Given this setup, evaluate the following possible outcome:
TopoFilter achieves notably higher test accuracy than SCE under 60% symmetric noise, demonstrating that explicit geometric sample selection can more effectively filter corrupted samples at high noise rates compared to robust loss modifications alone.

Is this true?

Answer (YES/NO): YES